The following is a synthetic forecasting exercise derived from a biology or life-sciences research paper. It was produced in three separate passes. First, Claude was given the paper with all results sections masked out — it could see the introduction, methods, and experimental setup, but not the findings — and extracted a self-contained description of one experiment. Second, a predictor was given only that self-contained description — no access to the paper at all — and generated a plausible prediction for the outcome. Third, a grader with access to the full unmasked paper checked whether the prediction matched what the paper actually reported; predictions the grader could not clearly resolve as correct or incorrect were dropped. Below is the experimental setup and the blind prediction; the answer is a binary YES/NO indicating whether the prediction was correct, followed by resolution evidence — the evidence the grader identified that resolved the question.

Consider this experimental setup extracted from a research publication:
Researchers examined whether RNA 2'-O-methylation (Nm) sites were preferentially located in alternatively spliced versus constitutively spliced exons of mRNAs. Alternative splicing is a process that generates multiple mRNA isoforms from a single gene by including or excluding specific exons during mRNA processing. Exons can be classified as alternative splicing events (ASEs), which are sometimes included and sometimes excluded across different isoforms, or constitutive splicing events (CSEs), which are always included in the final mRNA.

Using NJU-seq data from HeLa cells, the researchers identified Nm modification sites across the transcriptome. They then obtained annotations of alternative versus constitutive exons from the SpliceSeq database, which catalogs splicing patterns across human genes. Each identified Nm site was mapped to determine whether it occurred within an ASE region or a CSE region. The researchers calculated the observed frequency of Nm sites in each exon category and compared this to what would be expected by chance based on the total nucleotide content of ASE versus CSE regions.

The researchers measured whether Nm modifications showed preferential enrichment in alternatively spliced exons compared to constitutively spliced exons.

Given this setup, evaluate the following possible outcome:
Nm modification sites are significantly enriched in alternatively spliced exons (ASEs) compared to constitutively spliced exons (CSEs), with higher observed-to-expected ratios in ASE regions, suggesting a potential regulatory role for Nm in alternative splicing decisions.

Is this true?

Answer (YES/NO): NO